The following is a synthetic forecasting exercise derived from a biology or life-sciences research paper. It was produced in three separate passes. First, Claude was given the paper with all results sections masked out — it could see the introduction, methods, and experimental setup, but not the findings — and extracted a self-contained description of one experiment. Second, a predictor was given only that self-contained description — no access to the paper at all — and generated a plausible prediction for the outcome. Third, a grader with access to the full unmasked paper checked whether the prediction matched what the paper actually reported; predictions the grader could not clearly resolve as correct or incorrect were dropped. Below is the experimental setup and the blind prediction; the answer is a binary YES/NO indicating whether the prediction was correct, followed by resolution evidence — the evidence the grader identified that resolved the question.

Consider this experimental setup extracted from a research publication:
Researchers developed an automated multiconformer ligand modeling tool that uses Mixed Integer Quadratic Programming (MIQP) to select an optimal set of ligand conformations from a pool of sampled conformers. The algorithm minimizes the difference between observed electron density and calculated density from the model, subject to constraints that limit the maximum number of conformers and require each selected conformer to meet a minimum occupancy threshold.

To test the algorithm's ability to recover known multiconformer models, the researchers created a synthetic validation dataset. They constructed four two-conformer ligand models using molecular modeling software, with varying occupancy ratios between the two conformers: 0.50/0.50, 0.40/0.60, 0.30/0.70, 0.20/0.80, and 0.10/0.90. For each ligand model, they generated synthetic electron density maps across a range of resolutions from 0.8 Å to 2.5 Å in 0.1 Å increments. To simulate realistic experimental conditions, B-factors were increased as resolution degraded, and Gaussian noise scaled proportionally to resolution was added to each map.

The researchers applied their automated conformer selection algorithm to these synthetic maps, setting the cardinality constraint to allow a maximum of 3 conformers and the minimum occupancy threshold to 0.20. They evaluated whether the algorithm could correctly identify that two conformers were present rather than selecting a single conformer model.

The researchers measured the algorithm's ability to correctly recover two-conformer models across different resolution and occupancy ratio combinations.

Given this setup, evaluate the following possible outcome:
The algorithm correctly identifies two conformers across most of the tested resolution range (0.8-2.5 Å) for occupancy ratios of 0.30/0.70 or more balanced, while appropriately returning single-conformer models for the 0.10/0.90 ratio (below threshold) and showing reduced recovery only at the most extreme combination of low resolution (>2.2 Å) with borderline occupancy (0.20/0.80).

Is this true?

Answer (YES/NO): NO